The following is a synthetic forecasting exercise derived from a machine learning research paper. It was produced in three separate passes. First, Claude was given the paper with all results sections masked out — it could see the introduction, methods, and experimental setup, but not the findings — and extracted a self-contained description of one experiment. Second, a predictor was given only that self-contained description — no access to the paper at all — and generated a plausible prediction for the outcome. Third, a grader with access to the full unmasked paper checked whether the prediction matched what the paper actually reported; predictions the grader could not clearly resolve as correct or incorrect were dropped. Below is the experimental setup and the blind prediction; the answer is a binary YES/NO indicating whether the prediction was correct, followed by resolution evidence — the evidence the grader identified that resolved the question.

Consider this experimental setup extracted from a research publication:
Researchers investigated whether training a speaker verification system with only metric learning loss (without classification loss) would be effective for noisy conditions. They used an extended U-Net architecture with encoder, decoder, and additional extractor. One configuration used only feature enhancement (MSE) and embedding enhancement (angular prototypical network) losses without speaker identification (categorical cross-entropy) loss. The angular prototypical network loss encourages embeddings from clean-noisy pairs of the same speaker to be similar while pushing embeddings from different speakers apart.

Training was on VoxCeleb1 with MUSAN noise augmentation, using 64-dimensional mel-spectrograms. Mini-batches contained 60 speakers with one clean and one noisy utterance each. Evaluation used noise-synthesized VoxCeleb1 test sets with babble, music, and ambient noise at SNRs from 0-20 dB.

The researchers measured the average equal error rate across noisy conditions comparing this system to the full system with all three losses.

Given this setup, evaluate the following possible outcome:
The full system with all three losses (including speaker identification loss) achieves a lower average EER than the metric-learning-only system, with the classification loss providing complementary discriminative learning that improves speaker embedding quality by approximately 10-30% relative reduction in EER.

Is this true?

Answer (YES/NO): YES